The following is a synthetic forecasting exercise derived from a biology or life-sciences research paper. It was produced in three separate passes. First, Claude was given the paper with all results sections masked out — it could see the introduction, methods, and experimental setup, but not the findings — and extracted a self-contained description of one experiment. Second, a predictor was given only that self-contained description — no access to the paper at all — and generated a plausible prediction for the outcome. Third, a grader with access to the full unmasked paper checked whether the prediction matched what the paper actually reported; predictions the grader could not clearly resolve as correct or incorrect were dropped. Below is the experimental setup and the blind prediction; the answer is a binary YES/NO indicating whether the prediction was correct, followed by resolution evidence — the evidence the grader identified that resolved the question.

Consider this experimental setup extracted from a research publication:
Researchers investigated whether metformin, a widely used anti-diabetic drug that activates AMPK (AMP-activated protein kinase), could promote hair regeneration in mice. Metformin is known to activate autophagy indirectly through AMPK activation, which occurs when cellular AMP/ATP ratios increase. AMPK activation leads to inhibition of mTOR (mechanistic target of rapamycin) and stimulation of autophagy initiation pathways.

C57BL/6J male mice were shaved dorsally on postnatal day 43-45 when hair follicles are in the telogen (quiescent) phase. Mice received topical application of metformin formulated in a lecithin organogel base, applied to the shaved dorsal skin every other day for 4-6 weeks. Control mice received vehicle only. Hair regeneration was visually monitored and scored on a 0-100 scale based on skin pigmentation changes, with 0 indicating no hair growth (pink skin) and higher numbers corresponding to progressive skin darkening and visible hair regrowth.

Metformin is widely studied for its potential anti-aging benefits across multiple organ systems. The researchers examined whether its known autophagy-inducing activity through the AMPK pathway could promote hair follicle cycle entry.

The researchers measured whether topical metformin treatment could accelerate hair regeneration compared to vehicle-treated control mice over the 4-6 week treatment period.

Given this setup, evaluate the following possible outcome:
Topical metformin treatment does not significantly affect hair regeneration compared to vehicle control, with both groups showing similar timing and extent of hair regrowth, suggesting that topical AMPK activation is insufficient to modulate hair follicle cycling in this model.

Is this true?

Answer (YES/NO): NO